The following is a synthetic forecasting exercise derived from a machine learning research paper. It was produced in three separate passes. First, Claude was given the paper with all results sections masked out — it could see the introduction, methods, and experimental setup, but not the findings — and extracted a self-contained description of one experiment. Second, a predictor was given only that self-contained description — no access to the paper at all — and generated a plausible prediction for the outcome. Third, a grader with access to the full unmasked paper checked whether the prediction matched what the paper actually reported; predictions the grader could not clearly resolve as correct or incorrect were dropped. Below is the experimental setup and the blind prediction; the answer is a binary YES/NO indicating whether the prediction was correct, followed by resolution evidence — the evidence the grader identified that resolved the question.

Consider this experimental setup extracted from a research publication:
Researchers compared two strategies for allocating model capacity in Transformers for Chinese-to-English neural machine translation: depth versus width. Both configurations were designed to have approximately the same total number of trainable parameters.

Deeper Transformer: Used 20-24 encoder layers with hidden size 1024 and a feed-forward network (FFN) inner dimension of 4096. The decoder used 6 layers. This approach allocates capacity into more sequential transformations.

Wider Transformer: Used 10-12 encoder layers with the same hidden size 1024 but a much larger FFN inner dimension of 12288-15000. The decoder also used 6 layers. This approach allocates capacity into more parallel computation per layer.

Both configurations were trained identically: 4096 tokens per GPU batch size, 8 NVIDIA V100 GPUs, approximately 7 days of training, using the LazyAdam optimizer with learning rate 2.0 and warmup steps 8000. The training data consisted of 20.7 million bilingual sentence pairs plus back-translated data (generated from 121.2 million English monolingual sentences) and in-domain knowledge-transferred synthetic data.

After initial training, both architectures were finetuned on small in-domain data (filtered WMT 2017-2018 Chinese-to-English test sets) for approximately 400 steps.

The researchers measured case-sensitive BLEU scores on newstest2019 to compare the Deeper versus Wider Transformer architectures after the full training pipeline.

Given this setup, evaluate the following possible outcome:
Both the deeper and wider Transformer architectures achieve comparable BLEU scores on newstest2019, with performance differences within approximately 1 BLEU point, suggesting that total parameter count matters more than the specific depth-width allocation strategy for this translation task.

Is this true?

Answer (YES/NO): YES